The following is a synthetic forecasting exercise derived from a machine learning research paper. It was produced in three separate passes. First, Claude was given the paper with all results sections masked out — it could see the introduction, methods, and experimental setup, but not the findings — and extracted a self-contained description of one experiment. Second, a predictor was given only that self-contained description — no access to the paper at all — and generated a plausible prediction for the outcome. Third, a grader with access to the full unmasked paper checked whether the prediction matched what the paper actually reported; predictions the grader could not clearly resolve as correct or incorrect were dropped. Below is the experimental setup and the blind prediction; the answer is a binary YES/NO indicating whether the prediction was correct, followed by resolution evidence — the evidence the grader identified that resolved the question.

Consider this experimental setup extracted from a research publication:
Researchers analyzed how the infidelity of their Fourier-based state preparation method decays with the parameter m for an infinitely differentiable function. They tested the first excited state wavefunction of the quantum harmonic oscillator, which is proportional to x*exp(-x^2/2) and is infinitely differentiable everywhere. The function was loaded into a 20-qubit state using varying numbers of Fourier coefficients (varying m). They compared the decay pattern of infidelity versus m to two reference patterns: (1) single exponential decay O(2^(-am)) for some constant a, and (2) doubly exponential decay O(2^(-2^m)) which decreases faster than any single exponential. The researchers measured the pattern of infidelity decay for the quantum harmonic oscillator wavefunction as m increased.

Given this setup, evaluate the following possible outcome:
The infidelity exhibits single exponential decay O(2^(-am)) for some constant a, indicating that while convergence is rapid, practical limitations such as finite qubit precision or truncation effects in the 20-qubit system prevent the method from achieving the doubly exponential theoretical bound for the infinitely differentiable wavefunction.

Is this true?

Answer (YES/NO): NO